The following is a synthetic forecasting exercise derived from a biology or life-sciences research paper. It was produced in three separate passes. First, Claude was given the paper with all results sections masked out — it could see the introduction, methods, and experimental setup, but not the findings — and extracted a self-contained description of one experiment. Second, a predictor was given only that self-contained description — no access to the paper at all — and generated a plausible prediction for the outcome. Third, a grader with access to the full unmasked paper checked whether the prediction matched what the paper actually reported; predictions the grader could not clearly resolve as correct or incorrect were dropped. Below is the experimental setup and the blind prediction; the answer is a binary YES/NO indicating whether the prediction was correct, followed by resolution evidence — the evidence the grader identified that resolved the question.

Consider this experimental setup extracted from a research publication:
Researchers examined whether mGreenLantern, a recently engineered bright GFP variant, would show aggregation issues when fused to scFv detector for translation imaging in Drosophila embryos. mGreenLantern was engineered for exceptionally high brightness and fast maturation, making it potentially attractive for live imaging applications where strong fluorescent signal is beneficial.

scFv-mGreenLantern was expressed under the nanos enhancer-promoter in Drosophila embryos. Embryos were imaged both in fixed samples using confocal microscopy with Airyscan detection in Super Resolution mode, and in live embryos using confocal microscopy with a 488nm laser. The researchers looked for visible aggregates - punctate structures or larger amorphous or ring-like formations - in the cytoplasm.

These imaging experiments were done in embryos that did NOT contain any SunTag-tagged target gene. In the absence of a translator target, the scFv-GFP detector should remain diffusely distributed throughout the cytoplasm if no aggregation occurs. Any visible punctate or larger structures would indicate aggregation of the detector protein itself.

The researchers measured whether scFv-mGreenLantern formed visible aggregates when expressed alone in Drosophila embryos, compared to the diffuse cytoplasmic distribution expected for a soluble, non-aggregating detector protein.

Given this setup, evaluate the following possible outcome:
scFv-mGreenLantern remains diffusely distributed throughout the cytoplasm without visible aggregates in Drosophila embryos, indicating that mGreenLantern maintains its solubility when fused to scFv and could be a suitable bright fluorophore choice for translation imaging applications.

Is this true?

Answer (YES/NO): NO